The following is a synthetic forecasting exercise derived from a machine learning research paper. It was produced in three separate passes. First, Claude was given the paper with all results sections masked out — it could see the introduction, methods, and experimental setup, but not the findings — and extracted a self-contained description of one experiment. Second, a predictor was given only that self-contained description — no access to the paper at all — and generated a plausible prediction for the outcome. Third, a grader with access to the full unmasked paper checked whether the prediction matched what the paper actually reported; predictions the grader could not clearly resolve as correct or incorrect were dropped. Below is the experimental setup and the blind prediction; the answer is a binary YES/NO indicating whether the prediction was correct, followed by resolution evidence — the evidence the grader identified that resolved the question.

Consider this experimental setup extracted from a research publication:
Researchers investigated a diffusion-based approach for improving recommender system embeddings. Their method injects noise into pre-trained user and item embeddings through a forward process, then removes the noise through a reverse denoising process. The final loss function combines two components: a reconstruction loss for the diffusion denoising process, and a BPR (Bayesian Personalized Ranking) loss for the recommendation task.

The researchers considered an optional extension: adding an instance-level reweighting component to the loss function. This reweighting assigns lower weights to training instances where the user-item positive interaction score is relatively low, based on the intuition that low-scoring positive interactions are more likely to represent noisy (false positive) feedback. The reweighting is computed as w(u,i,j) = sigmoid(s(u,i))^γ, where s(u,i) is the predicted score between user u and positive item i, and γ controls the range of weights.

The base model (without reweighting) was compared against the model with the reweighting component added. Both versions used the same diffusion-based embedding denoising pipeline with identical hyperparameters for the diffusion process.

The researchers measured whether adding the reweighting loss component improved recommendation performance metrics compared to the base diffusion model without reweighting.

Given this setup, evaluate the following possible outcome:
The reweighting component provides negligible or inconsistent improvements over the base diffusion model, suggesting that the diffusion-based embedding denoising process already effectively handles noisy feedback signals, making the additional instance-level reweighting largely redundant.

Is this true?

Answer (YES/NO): NO